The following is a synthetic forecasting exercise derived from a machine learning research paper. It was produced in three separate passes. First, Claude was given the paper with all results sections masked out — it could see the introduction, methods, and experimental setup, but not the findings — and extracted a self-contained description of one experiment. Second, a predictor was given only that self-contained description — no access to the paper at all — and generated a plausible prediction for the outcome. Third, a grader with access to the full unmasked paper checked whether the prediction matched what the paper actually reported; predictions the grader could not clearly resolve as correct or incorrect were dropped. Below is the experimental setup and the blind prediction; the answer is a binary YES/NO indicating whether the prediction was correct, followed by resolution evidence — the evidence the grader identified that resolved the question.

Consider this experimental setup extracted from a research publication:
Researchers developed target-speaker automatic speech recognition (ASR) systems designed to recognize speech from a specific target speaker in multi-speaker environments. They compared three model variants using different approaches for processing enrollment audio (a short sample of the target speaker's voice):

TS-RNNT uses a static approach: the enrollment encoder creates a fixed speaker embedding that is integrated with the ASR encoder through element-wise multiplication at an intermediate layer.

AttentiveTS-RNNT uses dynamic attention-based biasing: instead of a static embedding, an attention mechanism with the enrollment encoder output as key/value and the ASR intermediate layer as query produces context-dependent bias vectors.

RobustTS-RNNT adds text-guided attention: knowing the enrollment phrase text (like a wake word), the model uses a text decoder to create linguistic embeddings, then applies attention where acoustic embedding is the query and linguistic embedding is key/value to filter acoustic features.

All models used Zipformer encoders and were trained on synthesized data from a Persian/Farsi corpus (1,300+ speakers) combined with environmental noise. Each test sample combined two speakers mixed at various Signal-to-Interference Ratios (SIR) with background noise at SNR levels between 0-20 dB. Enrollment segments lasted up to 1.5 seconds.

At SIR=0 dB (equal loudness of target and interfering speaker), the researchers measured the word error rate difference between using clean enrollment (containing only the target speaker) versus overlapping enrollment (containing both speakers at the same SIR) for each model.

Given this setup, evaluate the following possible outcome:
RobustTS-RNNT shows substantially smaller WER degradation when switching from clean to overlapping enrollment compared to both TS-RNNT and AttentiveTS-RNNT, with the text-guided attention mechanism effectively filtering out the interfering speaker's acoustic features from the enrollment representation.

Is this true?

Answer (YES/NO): YES